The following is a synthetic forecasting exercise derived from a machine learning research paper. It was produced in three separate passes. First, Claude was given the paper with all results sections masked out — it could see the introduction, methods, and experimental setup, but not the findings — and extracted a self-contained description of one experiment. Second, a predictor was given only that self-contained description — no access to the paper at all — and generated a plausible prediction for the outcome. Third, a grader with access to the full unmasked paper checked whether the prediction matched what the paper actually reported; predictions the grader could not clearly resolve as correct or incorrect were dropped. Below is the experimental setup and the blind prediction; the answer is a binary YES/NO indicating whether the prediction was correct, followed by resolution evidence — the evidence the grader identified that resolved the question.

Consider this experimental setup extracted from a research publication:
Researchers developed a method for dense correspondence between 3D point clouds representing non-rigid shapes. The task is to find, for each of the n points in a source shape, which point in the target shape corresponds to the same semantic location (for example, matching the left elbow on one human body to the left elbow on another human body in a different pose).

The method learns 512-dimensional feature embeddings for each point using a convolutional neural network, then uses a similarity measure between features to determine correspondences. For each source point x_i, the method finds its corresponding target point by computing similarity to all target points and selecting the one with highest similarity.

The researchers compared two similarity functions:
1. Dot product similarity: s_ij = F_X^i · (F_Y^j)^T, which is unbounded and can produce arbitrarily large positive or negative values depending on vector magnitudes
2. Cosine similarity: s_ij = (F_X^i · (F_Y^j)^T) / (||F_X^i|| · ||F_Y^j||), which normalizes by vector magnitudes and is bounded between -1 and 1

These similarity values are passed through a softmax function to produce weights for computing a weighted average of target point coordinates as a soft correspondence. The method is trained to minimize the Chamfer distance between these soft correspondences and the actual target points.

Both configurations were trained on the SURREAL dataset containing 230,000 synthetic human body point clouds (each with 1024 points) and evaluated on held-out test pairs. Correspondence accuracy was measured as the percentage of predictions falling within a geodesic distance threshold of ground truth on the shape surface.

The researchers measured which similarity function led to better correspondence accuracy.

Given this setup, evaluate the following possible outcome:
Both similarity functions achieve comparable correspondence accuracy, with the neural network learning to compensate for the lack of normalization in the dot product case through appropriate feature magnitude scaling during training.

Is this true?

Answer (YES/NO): NO